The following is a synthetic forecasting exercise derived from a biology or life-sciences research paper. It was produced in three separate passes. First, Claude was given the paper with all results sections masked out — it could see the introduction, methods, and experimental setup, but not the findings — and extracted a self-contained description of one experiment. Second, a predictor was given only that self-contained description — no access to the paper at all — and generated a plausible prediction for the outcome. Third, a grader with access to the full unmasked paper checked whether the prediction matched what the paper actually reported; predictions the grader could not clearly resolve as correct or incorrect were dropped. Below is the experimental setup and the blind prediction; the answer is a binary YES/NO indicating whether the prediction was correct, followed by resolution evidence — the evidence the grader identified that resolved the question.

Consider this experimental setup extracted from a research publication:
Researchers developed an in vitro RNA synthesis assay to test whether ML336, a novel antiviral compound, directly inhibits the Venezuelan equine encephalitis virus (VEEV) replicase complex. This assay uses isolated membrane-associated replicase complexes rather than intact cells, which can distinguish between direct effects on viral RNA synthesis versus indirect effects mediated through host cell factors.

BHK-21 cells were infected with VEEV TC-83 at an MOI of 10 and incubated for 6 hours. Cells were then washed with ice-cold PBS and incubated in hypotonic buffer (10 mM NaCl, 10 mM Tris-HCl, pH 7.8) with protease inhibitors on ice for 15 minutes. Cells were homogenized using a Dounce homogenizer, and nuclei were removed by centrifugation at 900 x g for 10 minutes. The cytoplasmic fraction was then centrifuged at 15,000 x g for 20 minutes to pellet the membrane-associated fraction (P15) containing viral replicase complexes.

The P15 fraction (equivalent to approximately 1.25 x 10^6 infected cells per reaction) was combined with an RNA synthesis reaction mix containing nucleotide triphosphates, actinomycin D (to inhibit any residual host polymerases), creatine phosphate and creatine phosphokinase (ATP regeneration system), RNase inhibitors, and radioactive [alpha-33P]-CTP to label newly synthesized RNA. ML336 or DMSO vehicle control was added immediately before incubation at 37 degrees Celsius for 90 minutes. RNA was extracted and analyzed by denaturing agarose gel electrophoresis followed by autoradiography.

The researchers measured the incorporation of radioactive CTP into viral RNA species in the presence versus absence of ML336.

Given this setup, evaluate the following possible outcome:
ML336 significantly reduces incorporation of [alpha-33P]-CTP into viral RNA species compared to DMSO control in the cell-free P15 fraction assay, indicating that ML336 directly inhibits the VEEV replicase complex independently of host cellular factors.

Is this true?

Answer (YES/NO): YES